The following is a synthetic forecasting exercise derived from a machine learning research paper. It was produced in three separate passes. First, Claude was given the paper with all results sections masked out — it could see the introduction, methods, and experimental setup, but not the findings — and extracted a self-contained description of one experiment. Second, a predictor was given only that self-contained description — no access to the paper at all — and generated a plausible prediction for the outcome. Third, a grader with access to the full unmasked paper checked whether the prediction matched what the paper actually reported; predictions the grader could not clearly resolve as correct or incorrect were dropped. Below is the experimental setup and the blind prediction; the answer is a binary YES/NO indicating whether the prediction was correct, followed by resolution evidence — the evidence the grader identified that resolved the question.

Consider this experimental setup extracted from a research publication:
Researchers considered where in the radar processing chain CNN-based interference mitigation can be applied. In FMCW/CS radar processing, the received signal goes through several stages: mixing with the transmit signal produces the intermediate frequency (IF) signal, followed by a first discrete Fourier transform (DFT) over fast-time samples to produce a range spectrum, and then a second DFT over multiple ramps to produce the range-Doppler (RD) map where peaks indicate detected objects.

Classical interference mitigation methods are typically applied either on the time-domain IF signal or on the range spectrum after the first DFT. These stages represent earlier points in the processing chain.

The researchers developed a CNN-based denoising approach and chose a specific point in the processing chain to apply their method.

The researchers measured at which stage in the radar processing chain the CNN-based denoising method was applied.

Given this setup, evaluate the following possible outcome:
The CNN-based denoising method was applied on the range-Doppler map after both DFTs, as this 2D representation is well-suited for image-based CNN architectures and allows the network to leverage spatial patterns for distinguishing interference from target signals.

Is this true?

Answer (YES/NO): YES